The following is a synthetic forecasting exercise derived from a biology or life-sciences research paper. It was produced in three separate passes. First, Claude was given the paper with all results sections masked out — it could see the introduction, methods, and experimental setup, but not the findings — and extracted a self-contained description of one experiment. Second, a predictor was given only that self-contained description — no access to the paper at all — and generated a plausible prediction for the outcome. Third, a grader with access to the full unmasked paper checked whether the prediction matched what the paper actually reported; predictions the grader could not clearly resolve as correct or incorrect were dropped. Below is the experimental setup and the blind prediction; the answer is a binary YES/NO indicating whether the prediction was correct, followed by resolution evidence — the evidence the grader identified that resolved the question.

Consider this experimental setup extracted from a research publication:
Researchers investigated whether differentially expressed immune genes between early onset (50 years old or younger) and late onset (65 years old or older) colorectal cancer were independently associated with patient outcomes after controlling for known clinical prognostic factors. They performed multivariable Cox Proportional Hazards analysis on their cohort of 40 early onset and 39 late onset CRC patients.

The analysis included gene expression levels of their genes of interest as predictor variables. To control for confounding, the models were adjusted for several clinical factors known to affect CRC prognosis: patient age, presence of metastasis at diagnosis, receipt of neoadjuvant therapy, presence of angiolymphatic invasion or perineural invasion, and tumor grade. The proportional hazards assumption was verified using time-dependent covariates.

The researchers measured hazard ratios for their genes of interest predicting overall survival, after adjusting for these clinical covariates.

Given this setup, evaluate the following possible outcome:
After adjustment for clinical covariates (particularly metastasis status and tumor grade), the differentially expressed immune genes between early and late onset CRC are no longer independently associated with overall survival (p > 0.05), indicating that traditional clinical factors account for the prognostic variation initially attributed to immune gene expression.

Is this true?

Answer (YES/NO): NO